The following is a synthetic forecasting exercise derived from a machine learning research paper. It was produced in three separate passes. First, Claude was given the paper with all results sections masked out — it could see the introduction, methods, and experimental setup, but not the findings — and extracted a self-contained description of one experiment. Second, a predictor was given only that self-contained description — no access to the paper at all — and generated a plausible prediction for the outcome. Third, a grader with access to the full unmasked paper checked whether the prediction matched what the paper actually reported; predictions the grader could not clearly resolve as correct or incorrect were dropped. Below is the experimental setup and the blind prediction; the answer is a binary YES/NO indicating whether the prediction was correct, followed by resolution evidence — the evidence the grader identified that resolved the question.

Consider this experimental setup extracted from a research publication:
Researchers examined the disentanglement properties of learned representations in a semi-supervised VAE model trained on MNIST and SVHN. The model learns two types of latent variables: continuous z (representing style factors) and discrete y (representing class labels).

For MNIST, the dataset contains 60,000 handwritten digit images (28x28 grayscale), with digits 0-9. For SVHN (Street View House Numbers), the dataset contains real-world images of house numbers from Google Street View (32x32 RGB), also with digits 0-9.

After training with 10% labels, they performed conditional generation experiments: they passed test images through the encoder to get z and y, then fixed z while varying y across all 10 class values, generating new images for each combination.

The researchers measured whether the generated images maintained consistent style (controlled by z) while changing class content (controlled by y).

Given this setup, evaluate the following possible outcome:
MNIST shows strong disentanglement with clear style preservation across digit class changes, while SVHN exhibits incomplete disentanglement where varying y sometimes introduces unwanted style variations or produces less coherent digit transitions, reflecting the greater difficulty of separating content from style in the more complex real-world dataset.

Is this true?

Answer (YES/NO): NO